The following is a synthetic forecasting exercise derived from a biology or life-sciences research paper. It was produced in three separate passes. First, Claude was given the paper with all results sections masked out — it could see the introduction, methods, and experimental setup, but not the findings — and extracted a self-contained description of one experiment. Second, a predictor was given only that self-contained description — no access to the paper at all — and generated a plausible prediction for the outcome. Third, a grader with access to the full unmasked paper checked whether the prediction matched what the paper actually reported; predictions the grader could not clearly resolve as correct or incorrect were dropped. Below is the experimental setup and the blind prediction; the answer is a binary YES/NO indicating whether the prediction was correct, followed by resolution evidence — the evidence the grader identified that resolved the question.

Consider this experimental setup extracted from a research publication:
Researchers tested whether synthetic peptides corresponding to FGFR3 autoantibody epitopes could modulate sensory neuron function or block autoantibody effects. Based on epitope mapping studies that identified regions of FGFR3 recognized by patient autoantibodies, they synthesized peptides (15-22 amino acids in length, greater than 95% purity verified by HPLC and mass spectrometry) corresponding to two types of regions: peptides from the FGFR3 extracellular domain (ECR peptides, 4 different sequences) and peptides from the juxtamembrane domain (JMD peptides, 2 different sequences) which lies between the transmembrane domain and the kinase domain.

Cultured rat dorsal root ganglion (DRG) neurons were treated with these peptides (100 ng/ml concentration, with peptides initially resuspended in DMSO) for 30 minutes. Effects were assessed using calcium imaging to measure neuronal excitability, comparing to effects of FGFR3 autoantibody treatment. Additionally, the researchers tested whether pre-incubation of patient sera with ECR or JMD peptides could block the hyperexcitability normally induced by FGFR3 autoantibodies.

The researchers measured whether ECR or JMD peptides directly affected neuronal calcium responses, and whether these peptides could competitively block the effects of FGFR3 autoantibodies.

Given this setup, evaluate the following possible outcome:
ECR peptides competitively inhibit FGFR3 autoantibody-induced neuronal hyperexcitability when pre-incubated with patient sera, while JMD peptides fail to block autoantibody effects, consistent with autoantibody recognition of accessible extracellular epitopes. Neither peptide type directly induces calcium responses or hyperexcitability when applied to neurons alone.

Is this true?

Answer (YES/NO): NO